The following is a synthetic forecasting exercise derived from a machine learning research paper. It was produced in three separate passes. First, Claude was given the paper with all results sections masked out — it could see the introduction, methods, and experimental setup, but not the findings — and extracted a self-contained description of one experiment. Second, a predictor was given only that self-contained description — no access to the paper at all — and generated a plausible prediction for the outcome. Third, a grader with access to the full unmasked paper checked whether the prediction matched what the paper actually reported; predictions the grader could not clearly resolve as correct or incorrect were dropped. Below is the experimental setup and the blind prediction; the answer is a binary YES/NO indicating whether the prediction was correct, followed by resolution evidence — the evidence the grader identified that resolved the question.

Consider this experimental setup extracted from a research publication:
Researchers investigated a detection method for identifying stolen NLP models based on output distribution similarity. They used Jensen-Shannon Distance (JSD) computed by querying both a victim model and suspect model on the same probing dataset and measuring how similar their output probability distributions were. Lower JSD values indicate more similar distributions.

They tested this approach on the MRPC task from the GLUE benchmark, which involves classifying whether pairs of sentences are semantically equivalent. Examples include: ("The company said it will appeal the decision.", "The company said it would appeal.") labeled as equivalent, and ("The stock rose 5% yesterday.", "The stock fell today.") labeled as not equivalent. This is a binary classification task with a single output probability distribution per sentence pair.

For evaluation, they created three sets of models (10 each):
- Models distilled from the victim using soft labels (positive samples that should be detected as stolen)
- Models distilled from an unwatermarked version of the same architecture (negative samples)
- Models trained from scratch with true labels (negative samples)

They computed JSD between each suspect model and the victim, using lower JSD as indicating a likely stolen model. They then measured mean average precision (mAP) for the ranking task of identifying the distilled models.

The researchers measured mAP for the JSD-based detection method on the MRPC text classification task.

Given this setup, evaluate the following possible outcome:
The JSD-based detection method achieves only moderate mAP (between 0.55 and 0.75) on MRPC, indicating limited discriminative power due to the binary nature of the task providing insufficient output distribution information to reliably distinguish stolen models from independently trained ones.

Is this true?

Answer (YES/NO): NO